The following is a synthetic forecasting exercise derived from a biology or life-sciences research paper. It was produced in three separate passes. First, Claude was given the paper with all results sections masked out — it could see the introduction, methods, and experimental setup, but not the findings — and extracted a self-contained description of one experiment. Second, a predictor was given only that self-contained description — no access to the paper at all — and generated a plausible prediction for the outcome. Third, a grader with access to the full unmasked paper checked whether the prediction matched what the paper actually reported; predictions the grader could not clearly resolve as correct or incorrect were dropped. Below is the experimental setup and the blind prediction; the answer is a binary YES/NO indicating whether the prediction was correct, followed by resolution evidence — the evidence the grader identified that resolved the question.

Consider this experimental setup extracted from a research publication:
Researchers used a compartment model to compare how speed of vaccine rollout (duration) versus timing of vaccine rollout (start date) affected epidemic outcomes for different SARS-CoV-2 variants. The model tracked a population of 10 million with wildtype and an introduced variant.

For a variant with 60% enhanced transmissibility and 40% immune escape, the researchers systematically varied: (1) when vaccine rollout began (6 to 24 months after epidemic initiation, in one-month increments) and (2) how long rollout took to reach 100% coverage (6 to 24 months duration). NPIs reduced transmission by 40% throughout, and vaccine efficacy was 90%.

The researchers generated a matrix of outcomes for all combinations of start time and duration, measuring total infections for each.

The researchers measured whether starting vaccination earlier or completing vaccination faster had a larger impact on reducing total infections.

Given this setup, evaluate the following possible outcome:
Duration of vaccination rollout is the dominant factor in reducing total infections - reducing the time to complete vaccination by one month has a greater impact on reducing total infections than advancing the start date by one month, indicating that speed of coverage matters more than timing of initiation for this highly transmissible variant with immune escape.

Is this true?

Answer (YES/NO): NO